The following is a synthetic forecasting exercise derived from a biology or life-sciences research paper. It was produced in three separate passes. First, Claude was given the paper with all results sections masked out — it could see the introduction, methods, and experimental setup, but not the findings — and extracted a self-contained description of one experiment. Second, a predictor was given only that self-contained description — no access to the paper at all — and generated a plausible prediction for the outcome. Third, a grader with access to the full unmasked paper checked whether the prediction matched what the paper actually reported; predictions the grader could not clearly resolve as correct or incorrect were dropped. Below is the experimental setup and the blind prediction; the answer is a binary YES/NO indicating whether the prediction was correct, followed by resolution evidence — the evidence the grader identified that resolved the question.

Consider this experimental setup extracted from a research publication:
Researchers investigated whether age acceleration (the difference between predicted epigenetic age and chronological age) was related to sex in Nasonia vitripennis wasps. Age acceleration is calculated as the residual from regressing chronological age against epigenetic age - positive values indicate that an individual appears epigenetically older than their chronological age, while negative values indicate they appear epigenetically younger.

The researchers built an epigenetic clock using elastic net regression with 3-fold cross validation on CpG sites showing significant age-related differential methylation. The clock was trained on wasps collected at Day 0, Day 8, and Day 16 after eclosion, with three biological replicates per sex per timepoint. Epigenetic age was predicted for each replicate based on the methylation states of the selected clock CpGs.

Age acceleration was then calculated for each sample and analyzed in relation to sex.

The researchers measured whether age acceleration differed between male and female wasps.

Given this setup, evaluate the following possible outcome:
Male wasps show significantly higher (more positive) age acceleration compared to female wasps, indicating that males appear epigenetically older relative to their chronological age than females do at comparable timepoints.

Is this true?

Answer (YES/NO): NO